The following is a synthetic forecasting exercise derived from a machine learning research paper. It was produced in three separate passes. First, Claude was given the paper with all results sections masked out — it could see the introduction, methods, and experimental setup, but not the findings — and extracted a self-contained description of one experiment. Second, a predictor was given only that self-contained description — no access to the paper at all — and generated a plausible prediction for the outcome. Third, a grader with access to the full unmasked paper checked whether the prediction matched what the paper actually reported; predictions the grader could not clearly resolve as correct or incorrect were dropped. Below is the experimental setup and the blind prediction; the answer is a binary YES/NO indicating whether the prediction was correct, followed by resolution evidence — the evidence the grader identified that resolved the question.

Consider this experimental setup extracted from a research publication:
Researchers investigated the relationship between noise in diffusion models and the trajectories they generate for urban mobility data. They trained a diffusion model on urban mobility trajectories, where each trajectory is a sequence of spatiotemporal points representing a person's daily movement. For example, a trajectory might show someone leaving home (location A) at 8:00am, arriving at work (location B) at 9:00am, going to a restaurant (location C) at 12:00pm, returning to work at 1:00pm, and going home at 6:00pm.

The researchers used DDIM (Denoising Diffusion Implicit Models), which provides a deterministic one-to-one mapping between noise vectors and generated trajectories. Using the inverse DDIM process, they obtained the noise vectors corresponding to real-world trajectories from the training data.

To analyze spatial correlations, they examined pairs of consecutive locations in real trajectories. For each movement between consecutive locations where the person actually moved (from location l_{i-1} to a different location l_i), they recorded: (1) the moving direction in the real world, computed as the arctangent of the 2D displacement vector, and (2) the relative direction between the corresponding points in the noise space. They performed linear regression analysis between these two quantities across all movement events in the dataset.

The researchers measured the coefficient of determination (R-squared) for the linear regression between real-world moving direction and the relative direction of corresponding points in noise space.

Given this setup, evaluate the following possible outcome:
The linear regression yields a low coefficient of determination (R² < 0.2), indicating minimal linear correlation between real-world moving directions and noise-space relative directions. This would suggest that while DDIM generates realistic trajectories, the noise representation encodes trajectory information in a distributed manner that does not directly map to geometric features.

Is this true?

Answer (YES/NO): NO